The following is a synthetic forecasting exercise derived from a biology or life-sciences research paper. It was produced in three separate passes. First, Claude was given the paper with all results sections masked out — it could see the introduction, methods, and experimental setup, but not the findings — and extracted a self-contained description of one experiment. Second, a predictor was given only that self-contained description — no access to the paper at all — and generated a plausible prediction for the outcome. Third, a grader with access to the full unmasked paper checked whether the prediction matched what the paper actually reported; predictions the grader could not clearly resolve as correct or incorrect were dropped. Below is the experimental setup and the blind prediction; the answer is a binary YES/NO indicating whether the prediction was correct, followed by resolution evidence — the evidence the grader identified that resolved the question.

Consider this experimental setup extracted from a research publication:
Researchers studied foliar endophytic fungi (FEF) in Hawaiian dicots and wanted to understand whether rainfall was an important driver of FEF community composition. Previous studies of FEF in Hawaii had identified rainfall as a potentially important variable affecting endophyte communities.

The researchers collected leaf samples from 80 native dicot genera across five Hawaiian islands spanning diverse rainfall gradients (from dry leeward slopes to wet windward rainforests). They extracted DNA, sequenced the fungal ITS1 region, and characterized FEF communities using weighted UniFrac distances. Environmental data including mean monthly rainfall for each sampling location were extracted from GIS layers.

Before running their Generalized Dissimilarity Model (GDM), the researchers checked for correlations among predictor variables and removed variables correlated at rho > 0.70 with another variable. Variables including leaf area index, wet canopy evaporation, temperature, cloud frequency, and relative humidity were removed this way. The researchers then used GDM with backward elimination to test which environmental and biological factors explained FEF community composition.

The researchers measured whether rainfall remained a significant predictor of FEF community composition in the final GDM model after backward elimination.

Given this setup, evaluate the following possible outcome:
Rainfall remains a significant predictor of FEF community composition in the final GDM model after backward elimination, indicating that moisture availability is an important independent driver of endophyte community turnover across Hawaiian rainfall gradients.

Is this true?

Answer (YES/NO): YES